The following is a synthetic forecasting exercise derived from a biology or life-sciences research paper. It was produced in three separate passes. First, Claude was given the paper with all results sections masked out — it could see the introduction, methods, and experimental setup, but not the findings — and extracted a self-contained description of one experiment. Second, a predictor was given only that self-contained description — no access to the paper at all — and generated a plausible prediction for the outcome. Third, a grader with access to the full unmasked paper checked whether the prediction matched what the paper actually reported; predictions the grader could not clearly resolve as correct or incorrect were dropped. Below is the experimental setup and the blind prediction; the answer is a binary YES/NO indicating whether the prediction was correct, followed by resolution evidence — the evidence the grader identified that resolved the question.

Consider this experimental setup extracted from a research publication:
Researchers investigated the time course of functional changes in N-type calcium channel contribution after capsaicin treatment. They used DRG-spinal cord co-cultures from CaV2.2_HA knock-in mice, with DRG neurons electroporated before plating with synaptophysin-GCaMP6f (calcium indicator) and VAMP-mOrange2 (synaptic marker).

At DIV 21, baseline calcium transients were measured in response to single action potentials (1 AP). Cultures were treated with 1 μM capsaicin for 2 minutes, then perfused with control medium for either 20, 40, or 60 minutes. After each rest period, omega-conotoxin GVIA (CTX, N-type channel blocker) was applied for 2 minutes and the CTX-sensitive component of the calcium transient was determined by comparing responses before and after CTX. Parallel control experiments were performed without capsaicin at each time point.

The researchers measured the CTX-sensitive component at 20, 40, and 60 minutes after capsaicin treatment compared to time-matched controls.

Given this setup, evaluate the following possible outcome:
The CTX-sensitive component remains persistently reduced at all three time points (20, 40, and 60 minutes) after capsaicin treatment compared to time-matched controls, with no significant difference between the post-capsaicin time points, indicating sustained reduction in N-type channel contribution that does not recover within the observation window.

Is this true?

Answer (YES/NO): NO